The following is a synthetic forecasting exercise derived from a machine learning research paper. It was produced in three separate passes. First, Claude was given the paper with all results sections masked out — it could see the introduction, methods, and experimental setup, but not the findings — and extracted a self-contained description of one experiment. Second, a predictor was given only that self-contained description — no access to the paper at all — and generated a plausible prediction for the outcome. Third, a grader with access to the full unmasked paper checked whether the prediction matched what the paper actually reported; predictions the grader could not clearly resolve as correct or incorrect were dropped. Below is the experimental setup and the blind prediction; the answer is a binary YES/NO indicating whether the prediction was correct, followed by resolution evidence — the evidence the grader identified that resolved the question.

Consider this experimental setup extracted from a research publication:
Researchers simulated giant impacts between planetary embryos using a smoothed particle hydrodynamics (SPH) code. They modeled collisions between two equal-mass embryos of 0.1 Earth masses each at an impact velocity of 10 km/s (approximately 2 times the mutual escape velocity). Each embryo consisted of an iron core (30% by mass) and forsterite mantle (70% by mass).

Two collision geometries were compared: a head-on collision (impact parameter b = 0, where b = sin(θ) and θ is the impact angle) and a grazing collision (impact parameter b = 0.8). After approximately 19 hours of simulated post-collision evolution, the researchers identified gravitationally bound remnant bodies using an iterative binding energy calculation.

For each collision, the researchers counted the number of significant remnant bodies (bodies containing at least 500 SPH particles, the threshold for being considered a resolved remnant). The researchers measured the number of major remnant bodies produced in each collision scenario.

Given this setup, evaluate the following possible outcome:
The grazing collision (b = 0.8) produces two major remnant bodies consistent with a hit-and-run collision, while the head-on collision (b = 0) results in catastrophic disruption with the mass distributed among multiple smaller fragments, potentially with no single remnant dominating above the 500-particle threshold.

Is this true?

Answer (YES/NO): NO